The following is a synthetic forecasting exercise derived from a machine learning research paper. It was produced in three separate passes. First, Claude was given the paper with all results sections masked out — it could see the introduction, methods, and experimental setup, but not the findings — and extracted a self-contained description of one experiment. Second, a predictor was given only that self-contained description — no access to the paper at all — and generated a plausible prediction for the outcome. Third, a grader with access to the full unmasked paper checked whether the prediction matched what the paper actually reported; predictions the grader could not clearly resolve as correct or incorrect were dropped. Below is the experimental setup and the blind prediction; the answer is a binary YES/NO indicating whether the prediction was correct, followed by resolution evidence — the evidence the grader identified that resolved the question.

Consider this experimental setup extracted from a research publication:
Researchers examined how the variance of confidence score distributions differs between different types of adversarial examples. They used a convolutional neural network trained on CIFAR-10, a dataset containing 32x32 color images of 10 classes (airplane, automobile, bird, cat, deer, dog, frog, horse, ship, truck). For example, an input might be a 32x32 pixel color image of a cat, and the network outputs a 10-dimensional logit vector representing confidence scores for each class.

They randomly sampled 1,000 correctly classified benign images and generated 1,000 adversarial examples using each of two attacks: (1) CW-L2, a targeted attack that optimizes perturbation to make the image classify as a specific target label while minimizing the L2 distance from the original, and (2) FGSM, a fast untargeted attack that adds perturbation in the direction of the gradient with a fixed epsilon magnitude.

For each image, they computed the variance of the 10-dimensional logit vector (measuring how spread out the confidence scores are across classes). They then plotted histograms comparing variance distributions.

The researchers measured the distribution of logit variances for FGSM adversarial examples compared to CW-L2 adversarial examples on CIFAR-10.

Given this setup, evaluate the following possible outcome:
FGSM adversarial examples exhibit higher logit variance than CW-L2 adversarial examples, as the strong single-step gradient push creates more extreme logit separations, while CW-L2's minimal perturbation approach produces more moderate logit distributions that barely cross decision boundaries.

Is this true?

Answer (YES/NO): NO